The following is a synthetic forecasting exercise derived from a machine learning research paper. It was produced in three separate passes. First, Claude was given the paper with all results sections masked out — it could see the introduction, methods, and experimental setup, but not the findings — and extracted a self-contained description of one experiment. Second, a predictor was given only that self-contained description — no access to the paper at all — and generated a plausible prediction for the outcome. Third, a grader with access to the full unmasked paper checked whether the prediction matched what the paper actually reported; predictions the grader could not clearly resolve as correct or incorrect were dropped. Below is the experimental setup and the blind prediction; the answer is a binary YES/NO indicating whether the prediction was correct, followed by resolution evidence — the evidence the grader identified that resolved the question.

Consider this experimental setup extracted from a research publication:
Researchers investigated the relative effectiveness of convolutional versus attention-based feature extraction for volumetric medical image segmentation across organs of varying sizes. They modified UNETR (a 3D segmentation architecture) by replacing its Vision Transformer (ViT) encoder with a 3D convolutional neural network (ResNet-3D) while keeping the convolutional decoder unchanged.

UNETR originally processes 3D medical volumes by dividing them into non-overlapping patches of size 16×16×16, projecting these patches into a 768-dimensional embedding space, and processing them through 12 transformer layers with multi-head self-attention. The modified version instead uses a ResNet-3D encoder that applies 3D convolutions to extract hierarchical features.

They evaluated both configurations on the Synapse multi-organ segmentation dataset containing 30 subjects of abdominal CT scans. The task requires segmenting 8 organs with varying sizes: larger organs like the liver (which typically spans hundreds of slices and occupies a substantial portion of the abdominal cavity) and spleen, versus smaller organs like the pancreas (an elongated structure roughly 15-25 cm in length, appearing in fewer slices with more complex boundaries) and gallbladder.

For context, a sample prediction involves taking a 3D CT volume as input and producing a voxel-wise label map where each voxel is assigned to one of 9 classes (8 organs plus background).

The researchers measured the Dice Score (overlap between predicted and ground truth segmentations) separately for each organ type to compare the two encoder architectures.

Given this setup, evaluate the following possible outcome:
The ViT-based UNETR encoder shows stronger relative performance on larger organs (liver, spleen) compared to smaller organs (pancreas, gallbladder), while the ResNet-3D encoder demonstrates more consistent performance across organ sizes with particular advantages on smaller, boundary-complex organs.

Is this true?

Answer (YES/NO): NO